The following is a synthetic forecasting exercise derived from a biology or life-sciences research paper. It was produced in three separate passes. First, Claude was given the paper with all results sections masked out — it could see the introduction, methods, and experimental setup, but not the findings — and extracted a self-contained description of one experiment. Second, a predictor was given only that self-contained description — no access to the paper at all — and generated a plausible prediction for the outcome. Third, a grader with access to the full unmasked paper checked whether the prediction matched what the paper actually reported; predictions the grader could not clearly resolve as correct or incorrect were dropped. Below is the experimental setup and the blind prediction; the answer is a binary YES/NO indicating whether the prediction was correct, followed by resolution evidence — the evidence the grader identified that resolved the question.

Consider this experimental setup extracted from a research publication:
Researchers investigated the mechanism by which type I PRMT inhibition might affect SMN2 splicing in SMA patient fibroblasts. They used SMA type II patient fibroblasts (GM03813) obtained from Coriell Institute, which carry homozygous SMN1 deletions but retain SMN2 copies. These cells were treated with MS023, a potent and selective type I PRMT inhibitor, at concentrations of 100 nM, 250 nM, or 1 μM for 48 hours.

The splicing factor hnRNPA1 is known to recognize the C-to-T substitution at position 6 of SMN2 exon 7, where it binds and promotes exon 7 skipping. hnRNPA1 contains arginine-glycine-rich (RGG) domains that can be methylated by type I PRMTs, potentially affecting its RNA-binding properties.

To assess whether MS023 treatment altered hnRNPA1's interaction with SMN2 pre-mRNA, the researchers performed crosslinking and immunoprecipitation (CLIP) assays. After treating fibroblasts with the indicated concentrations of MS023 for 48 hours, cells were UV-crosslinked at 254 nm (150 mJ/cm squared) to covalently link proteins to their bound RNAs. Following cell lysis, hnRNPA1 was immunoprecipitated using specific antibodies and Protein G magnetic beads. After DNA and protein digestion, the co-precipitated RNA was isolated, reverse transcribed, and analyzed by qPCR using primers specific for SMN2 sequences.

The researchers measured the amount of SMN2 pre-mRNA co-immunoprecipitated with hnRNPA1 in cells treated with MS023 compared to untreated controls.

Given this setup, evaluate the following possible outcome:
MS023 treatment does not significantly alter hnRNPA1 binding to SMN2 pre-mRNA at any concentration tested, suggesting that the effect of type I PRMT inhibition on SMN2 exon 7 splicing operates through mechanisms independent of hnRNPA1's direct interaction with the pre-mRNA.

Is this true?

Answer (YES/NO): NO